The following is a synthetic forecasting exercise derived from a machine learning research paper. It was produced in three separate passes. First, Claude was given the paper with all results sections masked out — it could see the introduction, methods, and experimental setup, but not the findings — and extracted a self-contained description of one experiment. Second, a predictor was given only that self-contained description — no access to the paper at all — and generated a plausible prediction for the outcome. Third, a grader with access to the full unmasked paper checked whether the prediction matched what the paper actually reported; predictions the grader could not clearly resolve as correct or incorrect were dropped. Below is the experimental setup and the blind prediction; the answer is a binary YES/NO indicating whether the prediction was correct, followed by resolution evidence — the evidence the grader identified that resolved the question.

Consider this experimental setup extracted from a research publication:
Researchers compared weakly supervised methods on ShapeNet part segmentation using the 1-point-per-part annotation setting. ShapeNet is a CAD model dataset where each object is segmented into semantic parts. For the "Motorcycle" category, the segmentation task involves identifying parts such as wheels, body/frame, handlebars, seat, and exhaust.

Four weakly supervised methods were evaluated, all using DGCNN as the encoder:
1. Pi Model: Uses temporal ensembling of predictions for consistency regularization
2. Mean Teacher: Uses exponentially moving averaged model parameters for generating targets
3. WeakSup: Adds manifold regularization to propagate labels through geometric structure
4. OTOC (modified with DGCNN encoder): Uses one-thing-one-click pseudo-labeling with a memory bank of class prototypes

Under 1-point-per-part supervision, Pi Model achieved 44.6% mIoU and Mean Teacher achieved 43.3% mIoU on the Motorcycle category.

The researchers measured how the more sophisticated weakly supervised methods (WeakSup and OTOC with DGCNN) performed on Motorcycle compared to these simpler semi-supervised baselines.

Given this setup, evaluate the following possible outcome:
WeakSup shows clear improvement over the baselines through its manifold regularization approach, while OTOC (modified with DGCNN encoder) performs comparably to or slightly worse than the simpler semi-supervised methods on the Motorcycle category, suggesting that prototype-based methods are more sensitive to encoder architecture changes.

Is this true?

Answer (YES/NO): NO